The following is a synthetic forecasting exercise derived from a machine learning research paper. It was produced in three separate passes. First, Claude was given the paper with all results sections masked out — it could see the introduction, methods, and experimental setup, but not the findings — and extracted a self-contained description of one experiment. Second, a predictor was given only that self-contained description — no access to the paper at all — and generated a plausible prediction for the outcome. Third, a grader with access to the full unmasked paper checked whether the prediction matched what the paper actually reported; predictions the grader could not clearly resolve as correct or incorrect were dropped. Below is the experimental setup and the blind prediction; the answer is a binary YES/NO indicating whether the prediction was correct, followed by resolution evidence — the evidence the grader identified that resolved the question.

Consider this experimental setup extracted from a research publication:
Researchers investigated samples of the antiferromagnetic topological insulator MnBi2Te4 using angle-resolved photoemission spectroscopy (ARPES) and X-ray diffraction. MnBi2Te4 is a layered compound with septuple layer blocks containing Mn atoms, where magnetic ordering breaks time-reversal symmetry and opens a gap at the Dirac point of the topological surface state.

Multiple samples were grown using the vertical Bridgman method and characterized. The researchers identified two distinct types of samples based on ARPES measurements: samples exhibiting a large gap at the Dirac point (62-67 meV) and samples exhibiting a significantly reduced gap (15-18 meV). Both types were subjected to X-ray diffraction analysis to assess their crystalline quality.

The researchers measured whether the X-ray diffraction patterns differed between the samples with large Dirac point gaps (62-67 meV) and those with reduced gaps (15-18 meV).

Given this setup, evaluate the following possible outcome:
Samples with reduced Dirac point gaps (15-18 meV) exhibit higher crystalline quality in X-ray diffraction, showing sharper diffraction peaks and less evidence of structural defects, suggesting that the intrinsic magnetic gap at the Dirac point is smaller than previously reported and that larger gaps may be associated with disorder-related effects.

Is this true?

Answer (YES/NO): NO